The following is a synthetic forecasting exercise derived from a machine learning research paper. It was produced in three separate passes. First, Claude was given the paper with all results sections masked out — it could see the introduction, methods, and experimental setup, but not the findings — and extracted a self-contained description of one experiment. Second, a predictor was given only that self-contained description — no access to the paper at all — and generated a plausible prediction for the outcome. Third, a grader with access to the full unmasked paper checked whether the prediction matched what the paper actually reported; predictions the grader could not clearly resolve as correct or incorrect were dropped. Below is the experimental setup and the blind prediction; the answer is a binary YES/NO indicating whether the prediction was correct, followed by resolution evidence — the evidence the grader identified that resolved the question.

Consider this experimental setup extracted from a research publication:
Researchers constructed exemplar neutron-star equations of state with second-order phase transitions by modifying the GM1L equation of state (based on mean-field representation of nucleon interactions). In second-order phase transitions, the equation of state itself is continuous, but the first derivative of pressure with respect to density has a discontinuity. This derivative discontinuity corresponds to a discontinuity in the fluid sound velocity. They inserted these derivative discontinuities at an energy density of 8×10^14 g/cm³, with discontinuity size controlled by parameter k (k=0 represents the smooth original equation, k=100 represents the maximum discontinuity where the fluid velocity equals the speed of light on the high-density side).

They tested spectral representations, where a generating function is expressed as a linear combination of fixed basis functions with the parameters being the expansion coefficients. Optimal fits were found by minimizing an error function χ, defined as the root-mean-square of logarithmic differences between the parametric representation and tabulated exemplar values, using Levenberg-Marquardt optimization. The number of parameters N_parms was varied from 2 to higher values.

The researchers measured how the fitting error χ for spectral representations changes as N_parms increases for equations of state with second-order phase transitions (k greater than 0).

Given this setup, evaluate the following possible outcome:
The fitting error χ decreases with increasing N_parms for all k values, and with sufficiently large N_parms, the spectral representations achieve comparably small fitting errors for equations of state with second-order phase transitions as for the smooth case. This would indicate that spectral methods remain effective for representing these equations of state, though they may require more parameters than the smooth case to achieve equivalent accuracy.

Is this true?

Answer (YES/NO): NO